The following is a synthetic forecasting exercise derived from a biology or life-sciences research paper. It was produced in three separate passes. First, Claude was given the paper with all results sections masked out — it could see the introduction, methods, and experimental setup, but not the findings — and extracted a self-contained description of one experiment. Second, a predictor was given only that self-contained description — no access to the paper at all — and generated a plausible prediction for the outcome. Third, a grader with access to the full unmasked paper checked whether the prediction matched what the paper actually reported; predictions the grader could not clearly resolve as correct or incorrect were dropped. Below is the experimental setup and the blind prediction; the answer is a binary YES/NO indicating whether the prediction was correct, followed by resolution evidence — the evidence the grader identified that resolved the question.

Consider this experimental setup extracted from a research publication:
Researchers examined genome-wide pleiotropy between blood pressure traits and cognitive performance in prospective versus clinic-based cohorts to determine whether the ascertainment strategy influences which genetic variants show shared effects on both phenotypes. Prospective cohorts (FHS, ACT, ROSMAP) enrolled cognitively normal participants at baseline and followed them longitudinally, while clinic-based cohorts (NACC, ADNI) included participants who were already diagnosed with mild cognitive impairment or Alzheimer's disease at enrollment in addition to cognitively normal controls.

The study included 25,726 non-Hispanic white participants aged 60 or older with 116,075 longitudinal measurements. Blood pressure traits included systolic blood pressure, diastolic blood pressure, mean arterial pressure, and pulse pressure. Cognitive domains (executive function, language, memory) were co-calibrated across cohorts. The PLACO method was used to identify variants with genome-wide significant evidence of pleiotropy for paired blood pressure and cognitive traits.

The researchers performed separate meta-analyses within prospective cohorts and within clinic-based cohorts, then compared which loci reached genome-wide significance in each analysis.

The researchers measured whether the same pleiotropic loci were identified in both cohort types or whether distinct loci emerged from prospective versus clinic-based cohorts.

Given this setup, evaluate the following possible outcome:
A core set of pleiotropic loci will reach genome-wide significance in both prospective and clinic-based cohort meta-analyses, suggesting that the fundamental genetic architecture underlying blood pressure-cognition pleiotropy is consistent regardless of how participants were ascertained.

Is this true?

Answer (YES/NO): NO